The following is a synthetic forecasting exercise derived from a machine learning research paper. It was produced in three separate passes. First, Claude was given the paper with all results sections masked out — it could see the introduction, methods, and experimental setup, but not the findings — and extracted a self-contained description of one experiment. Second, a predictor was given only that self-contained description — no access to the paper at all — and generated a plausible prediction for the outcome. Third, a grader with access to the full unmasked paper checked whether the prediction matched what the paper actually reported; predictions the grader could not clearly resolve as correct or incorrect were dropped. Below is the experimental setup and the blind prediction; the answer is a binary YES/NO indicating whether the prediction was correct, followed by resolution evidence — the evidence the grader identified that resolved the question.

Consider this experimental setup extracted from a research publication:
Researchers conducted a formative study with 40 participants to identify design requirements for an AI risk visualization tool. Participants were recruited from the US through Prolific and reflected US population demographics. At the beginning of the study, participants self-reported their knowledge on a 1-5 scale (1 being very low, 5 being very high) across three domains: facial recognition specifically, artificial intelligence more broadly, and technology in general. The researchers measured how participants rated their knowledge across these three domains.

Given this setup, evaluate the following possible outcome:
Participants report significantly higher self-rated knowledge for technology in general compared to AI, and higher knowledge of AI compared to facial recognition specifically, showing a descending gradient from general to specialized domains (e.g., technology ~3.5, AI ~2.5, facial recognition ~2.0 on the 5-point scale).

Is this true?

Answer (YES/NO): NO